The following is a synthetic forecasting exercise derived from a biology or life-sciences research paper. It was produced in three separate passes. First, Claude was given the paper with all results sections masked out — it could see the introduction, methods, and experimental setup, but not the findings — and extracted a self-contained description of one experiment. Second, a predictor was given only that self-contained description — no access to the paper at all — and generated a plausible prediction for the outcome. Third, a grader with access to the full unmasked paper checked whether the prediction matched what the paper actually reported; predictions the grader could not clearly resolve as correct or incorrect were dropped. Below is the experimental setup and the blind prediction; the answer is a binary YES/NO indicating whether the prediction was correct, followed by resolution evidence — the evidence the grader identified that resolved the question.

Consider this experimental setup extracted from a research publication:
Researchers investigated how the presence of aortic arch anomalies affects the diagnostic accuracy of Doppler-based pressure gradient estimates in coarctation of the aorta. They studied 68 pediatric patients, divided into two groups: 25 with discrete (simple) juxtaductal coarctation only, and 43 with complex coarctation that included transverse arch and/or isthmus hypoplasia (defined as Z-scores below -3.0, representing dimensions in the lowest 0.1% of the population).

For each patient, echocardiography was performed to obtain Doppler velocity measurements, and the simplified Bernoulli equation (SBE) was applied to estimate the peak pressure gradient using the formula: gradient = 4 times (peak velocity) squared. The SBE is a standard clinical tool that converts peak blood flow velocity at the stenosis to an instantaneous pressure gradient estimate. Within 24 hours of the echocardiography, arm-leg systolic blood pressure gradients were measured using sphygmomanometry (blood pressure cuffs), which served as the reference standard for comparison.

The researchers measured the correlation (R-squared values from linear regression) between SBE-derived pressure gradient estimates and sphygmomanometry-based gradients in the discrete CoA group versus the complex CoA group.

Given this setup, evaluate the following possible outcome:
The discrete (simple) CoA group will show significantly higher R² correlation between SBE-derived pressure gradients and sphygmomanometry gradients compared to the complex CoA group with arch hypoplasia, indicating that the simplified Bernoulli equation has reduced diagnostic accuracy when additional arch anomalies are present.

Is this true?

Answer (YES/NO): YES